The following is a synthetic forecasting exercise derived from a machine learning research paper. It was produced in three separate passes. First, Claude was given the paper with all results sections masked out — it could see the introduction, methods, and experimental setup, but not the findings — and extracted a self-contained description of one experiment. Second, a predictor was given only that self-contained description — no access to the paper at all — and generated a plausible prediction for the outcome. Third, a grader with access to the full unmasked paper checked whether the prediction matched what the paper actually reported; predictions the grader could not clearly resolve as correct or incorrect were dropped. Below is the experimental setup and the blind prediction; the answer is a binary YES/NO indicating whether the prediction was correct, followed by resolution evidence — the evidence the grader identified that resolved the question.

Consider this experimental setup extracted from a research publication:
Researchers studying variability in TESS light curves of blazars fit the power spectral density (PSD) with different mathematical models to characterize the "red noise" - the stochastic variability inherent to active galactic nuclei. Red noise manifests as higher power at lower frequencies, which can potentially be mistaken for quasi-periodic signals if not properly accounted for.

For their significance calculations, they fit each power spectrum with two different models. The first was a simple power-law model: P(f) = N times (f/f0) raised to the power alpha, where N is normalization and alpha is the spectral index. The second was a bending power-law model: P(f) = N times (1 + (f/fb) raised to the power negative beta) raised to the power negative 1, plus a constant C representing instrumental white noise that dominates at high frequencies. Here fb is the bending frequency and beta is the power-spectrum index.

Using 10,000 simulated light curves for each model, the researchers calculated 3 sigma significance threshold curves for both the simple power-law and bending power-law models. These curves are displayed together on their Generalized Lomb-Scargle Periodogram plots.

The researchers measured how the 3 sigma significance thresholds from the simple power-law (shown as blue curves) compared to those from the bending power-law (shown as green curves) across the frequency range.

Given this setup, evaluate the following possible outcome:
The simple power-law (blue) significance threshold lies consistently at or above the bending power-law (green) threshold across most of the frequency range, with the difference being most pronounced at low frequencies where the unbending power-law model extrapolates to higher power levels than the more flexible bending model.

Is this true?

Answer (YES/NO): NO